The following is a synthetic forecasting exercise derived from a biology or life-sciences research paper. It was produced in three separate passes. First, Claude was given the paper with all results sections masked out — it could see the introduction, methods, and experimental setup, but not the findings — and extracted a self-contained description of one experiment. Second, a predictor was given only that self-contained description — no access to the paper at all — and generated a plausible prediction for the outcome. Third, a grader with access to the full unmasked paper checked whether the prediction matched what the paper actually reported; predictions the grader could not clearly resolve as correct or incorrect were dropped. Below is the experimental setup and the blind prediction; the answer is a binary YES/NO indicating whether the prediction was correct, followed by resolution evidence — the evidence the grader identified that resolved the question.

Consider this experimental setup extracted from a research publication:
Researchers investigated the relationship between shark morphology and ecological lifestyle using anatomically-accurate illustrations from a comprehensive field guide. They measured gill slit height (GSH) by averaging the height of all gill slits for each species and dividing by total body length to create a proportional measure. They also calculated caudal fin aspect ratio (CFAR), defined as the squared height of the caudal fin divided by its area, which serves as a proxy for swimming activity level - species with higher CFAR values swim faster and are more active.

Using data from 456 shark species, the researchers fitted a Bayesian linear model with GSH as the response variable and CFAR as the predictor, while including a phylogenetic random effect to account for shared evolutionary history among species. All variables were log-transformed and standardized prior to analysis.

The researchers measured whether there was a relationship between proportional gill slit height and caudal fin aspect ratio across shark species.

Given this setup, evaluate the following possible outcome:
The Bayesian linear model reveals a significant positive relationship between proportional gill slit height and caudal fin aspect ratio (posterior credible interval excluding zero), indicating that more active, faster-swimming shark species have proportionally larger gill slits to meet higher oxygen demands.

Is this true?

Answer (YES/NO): YES